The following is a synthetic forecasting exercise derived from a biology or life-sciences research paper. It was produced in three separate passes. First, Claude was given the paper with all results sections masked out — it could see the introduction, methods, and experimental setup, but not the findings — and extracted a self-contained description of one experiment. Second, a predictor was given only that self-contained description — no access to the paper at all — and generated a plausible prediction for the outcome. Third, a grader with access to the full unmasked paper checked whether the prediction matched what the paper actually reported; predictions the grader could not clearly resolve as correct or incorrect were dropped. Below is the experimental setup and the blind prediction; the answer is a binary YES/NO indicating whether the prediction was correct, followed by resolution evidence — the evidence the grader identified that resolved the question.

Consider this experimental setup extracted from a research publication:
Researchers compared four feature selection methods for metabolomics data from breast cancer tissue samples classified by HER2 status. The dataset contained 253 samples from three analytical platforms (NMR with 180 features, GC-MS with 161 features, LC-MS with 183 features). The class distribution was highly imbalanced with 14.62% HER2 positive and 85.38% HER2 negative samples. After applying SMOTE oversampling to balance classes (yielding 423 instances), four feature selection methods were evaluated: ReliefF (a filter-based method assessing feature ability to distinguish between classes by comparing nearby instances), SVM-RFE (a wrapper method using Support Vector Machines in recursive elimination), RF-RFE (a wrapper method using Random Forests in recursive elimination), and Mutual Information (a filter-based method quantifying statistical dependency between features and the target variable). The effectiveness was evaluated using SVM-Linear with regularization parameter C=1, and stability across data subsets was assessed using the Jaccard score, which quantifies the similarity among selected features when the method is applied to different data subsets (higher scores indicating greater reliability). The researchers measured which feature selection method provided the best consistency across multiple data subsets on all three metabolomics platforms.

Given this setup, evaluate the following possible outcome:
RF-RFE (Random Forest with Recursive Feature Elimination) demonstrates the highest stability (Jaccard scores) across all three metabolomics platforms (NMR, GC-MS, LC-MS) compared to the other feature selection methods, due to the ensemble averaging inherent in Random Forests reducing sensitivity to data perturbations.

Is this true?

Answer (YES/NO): NO